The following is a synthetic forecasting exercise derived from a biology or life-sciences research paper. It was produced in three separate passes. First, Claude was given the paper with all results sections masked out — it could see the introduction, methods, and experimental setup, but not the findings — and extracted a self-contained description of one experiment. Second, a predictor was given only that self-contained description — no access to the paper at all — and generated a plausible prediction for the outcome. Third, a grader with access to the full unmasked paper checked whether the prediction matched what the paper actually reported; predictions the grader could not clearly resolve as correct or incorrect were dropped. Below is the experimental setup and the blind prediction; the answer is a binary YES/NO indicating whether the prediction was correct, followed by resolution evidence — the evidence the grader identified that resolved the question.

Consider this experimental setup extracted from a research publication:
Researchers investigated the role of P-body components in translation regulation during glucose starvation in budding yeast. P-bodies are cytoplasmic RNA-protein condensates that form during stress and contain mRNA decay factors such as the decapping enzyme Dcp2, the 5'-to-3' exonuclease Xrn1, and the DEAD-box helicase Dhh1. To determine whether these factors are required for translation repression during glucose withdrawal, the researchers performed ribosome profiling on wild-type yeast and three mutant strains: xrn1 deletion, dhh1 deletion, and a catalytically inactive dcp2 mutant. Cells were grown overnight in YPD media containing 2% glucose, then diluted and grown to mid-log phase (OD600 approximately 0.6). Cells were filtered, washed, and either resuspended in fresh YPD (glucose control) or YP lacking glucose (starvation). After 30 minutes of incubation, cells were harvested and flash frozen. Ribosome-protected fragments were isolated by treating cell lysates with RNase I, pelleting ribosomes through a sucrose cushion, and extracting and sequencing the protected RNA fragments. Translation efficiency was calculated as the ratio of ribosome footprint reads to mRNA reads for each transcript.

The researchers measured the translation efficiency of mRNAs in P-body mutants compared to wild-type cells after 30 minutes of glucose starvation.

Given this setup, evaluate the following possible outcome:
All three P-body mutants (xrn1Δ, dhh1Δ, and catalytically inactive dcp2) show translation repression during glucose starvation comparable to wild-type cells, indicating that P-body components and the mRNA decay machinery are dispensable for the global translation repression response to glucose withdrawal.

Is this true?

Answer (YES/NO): NO